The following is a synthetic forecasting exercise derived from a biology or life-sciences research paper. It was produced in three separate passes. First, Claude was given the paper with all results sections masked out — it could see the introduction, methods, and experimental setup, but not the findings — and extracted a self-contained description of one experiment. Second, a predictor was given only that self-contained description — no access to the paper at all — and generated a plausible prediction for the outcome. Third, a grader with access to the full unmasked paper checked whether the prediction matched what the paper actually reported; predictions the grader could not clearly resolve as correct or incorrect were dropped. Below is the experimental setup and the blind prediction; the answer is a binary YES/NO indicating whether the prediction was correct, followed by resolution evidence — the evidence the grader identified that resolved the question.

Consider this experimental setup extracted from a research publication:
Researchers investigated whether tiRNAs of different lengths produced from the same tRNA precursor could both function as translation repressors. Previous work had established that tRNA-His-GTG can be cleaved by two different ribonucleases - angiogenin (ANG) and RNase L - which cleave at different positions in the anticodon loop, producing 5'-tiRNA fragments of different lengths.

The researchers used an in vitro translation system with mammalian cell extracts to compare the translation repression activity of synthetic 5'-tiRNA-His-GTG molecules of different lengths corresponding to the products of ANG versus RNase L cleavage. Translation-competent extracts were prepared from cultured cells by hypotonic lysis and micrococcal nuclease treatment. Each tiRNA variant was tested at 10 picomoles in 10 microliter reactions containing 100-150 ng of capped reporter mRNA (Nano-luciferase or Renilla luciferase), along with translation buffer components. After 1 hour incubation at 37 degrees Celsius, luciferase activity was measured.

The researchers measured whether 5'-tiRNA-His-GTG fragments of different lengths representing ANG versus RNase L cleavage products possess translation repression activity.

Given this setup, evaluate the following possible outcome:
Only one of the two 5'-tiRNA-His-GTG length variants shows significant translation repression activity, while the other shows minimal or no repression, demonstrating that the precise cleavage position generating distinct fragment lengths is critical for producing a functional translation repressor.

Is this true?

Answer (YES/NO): NO